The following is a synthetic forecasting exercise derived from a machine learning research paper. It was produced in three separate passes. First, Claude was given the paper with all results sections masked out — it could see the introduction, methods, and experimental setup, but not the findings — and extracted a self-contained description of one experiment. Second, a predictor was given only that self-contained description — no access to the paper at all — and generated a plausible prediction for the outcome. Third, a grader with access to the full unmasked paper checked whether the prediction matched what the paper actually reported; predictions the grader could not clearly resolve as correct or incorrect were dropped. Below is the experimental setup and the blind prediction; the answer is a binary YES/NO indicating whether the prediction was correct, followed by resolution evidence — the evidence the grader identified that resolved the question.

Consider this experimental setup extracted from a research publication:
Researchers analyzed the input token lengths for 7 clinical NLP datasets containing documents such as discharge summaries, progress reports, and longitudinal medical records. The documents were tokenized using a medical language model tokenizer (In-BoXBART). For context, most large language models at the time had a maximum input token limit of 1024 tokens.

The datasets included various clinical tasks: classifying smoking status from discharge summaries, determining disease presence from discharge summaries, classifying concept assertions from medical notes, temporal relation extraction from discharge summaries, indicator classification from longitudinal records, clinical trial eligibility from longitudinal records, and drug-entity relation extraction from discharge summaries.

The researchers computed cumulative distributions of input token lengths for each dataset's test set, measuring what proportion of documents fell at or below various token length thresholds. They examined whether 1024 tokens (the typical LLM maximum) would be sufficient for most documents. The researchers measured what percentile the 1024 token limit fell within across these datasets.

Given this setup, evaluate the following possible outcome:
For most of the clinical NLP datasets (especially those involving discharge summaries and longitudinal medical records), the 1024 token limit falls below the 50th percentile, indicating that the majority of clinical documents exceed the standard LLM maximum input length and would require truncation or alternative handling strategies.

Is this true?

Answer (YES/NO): YES